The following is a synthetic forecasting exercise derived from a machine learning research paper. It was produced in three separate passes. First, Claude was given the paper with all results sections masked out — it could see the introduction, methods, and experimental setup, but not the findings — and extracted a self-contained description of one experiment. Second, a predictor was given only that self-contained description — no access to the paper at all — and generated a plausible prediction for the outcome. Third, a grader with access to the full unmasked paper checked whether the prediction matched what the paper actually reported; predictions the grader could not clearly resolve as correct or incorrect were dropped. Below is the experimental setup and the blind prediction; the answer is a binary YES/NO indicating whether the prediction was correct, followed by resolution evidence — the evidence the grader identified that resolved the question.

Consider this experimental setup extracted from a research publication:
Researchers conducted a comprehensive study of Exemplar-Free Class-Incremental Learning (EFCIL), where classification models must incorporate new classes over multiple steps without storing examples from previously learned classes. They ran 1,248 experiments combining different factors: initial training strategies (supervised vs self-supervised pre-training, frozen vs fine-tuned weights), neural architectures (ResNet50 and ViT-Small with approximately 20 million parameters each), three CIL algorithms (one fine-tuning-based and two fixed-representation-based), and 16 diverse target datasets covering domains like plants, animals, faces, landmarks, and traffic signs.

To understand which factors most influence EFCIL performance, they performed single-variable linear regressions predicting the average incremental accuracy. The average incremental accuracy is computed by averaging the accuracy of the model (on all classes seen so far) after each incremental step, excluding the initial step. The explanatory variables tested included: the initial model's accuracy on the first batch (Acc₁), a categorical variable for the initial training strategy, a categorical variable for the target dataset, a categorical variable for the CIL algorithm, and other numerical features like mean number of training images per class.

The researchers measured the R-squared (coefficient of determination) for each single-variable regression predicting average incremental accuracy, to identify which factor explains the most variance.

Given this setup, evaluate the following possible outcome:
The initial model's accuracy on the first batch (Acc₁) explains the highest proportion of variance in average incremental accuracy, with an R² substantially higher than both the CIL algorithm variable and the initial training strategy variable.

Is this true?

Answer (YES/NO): YES